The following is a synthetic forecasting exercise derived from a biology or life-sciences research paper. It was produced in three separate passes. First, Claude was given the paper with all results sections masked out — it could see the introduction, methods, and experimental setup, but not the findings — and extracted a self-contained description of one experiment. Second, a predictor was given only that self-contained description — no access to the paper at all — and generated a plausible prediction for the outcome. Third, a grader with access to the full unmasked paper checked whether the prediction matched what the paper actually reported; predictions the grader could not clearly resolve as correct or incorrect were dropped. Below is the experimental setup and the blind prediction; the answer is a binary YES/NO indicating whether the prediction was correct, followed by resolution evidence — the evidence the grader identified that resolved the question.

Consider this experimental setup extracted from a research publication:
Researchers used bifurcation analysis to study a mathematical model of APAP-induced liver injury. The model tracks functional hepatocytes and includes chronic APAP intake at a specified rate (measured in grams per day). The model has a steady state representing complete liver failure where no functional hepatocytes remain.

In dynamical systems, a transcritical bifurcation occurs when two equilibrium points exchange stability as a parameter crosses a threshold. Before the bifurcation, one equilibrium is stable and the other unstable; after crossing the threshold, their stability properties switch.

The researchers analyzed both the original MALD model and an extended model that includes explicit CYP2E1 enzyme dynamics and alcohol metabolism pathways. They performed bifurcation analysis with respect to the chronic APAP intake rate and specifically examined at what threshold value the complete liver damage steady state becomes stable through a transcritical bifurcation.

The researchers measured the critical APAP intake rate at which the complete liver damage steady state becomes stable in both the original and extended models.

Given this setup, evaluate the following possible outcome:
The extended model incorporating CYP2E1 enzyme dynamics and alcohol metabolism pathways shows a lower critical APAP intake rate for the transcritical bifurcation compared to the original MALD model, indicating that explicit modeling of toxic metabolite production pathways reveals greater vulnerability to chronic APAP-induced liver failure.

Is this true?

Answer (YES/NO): NO